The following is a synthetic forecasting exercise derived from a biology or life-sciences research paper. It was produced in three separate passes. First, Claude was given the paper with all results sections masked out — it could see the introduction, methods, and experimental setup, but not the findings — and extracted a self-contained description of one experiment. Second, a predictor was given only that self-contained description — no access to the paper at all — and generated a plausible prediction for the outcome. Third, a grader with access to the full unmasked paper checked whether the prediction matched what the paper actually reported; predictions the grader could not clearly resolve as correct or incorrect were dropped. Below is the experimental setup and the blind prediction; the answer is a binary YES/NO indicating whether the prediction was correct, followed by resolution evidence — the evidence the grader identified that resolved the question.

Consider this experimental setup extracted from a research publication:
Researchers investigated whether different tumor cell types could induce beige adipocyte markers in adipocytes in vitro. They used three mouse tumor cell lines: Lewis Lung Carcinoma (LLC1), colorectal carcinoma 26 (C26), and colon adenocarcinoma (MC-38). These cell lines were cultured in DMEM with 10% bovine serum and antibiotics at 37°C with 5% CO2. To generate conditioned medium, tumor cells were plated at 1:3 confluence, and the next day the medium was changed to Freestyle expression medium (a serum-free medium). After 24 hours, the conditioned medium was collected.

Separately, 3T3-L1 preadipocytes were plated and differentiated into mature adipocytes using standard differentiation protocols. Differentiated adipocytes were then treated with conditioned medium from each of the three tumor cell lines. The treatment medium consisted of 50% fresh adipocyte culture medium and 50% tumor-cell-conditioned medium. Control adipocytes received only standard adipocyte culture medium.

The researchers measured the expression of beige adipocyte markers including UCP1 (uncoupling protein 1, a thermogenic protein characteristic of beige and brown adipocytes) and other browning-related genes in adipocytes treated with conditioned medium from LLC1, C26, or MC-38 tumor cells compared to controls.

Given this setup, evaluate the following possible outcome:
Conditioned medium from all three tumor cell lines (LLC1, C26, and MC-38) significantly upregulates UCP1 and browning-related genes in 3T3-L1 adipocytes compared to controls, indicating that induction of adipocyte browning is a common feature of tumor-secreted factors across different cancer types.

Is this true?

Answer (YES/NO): NO